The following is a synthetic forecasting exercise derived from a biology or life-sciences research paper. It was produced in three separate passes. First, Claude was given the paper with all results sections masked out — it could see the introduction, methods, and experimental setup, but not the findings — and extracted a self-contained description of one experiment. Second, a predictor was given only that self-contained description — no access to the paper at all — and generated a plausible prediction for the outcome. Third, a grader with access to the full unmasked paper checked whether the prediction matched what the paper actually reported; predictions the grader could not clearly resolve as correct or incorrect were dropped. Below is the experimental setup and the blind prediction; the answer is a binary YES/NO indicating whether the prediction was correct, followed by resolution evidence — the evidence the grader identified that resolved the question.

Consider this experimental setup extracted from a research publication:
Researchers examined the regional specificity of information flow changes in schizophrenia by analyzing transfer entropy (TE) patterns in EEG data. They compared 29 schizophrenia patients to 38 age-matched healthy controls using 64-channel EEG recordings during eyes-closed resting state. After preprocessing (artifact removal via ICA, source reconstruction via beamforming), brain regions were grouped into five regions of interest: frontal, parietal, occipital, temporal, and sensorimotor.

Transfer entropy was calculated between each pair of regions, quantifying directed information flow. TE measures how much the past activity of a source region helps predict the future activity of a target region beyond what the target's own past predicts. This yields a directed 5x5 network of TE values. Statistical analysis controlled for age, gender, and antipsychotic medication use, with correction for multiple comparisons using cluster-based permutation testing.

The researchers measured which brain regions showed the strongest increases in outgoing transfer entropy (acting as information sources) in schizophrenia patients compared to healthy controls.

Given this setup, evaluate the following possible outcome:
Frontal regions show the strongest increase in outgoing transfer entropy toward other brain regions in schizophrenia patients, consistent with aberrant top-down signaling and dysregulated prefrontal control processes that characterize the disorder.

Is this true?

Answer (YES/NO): YES